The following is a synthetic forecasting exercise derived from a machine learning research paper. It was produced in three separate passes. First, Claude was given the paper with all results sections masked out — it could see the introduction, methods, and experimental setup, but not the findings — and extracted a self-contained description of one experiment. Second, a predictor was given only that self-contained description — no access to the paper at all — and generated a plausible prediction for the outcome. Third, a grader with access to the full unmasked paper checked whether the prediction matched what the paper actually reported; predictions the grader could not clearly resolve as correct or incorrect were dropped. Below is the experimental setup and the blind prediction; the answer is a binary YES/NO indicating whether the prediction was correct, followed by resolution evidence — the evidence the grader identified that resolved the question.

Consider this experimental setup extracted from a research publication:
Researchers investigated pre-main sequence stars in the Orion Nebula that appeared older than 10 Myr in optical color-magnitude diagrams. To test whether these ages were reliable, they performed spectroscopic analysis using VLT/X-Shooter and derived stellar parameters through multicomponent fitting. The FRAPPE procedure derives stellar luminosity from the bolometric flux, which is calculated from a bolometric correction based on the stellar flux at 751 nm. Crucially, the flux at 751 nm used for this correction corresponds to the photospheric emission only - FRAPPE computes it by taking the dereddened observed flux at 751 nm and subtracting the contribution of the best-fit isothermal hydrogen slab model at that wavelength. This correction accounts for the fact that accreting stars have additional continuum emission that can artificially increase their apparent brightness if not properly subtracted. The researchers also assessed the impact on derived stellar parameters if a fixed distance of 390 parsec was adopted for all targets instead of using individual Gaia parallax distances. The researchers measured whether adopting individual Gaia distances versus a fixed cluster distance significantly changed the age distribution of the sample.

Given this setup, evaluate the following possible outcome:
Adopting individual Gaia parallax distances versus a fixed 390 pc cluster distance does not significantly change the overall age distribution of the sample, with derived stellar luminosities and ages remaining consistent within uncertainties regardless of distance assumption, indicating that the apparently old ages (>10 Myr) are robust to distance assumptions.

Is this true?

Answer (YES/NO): YES